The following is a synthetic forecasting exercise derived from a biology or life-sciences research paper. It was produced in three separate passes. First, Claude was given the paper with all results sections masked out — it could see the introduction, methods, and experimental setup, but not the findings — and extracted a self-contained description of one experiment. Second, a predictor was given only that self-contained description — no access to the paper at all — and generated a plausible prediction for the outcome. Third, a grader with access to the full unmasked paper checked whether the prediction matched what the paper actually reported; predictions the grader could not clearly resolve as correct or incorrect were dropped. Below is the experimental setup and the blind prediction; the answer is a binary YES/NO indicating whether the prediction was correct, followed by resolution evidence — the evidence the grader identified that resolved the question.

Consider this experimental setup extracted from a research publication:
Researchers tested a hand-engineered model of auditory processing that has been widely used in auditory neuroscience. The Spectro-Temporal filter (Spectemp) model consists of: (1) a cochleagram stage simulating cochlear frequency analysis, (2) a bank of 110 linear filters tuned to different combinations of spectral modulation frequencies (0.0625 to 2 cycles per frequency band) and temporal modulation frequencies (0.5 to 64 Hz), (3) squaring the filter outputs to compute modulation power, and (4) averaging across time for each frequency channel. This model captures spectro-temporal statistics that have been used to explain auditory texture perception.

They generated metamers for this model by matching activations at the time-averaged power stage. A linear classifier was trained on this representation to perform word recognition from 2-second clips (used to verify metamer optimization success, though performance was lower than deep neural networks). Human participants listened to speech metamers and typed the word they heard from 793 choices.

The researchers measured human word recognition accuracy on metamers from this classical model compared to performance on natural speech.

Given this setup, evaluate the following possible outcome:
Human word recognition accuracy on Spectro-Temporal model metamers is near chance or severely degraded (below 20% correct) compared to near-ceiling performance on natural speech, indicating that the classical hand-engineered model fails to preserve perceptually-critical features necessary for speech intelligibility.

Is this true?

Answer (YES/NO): YES